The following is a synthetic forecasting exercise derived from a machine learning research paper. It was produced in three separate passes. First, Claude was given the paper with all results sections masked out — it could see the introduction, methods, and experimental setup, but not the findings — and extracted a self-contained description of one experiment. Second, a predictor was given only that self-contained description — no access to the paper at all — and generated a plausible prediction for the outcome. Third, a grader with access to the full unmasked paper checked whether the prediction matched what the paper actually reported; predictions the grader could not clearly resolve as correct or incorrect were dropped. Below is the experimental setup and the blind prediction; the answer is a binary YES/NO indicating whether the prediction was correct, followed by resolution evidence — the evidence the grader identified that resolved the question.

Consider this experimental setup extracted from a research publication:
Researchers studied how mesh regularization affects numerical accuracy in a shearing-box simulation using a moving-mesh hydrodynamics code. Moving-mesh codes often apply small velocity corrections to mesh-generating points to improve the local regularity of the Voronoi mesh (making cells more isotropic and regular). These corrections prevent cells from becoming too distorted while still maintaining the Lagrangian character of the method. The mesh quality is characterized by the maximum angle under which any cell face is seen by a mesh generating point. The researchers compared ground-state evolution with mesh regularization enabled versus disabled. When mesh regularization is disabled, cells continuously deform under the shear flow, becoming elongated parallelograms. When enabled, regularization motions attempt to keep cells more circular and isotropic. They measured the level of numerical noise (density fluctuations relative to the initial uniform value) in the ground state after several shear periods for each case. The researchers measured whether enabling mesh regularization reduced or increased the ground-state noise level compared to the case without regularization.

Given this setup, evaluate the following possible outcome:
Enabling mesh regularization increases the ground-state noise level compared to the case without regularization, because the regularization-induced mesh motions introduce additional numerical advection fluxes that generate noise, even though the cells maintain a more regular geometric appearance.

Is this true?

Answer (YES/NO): YES